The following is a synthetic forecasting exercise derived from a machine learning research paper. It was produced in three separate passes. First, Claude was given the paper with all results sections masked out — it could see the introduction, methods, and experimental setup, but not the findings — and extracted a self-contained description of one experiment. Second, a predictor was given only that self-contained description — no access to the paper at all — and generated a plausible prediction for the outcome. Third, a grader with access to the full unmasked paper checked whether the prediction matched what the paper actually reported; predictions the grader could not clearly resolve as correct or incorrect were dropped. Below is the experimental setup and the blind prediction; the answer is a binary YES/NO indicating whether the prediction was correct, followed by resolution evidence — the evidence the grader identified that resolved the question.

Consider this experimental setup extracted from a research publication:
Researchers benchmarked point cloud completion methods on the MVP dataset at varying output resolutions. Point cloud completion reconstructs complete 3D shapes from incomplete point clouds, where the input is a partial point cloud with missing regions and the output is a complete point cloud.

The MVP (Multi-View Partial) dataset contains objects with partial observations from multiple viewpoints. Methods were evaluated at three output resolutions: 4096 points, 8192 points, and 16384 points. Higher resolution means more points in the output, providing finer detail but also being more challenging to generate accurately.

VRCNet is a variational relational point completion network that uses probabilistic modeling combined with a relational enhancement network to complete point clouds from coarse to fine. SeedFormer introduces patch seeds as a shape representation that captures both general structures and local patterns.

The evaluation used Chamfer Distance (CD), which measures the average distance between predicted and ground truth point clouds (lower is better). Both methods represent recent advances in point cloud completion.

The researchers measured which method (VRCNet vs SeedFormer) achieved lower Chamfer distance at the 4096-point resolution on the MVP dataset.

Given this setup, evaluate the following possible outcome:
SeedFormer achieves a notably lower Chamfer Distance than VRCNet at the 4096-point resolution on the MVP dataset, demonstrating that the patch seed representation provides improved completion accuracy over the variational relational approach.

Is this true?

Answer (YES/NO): NO